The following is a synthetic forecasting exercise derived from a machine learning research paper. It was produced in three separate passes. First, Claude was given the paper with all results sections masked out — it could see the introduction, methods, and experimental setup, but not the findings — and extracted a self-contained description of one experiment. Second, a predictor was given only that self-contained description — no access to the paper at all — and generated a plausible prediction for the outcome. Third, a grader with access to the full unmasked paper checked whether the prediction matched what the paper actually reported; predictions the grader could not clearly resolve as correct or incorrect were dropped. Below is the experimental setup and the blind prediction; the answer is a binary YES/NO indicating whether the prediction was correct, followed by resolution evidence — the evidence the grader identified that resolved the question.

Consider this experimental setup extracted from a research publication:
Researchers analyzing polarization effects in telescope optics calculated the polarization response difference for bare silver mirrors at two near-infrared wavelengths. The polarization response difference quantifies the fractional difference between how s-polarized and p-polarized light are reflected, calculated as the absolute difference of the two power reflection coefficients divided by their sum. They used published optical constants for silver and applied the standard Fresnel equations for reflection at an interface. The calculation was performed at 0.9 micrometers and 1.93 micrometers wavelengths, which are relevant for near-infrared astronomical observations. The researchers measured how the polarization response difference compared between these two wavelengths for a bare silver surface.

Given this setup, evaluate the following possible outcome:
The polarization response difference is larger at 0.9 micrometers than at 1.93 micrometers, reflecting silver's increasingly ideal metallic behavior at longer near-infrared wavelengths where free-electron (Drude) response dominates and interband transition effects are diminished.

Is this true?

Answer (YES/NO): NO